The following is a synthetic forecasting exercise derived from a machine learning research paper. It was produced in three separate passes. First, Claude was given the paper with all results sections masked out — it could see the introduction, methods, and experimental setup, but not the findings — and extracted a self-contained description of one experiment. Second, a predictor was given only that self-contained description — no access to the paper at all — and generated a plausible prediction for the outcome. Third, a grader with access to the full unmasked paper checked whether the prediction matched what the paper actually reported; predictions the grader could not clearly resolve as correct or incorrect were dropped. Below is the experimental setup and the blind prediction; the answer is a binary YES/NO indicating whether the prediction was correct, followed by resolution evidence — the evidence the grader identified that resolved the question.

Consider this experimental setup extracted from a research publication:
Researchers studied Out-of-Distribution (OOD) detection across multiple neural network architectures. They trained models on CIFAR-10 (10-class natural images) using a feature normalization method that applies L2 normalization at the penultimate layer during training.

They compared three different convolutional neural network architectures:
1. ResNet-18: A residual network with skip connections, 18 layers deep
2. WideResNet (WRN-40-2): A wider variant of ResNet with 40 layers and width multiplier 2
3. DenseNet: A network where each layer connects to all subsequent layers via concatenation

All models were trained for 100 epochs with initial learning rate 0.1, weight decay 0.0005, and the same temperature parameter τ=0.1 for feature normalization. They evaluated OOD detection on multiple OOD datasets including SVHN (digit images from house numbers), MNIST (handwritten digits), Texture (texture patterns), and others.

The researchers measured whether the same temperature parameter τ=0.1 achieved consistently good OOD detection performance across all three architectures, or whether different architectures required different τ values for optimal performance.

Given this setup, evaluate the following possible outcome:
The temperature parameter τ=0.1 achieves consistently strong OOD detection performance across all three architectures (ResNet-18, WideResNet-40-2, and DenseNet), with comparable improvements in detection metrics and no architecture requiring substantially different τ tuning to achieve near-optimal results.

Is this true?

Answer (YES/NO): YES